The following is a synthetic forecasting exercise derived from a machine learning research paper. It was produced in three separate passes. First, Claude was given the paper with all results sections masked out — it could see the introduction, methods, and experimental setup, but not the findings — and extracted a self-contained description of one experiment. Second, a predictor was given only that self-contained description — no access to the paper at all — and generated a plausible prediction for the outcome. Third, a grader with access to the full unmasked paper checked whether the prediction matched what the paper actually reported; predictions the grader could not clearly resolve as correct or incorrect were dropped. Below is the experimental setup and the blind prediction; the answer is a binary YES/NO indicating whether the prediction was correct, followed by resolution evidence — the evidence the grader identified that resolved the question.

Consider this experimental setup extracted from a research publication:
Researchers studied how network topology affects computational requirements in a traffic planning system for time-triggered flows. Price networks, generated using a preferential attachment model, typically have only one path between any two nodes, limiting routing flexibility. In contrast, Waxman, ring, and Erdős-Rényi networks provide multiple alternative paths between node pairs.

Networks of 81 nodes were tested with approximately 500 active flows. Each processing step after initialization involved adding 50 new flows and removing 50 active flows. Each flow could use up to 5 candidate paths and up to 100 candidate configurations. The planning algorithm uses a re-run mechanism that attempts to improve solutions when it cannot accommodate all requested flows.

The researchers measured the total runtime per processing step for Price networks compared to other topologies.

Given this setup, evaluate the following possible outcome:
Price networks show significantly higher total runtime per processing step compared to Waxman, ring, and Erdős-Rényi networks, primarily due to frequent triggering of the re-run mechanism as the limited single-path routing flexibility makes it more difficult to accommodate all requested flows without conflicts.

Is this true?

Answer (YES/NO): NO